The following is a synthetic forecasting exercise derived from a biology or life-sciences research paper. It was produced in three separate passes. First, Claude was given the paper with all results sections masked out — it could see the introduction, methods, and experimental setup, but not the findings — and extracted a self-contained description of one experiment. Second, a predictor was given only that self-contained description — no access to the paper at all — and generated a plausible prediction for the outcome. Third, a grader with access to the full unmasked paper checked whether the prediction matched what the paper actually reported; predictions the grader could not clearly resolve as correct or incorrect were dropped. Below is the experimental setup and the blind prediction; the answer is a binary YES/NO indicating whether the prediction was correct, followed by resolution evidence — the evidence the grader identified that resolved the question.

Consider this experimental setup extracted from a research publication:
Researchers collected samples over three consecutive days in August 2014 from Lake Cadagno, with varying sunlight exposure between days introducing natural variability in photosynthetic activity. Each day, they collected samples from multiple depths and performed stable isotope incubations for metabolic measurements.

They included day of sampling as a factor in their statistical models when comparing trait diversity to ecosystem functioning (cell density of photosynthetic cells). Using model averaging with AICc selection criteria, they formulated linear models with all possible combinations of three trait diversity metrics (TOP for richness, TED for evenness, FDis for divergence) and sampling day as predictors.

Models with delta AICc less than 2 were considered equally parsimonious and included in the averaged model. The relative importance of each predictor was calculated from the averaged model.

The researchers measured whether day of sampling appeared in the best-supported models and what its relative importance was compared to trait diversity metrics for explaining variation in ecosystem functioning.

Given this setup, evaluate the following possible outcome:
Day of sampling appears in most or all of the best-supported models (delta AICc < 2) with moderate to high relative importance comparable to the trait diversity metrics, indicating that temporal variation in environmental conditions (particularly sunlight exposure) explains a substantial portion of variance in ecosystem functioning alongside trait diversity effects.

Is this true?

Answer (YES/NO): NO